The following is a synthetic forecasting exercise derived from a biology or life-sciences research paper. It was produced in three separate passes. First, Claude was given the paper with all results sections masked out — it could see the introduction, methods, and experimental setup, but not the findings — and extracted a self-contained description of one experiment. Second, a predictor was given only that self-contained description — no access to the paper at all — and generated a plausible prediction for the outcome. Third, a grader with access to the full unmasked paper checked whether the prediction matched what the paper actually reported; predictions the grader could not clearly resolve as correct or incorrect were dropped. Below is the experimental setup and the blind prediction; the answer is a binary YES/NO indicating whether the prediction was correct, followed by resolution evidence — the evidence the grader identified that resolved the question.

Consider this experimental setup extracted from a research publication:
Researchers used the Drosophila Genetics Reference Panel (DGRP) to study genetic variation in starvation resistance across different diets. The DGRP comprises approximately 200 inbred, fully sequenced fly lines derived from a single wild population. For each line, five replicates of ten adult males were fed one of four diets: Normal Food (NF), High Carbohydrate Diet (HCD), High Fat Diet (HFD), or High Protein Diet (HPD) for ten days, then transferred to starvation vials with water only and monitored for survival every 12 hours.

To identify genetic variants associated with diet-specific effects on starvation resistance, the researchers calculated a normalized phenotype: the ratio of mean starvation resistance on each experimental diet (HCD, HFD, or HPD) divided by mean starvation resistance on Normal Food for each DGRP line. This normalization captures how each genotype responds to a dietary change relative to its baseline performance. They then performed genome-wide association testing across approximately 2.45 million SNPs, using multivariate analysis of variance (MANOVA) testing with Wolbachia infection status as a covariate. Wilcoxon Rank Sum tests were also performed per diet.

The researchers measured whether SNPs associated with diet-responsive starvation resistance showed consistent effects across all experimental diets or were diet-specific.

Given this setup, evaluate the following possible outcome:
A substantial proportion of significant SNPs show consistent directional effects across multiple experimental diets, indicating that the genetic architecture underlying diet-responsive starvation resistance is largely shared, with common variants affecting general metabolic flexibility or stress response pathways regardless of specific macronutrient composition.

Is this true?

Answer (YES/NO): NO